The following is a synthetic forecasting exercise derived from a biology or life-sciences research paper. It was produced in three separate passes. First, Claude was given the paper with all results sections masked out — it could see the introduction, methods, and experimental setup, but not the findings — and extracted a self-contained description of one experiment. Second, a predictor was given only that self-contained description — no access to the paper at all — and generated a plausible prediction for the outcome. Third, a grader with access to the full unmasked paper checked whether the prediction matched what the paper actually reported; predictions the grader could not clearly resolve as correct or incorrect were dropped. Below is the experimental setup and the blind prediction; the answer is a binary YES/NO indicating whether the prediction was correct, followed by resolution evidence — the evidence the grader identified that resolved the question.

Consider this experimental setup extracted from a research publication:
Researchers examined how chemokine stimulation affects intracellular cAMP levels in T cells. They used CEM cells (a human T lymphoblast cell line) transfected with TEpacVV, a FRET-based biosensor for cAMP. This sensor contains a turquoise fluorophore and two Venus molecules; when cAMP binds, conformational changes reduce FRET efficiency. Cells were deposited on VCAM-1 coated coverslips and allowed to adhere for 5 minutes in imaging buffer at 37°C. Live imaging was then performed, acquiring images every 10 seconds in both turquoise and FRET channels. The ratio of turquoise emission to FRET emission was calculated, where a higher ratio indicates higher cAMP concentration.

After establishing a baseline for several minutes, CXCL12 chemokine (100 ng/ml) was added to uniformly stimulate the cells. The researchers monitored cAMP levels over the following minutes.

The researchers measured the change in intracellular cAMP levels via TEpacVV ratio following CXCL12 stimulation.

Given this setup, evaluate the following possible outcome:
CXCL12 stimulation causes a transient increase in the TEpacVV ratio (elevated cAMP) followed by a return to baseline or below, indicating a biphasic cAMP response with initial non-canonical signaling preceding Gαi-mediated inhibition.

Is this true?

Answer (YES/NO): NO